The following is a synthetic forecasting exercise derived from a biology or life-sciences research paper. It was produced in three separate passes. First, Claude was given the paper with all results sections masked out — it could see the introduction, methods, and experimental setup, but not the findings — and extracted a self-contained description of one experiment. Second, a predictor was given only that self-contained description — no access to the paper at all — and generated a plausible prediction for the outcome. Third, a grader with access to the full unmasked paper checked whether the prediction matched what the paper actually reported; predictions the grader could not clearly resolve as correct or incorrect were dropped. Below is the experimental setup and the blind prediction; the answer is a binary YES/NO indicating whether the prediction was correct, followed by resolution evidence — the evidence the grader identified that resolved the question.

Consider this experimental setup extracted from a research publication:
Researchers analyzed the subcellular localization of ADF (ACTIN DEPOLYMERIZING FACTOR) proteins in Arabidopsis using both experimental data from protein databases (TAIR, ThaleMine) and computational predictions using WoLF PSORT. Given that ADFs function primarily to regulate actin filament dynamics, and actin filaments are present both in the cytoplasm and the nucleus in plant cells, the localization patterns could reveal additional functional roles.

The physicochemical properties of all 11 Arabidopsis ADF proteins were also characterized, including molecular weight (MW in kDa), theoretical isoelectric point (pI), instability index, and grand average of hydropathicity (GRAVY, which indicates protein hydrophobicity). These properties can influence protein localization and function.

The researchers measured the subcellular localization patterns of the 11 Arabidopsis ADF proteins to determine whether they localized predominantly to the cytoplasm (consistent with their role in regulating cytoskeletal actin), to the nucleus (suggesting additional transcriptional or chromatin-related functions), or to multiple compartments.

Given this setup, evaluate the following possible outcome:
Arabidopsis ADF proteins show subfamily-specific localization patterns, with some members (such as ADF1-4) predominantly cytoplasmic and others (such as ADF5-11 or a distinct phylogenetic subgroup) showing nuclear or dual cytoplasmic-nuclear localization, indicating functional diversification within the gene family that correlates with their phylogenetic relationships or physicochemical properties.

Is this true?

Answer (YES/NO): NO